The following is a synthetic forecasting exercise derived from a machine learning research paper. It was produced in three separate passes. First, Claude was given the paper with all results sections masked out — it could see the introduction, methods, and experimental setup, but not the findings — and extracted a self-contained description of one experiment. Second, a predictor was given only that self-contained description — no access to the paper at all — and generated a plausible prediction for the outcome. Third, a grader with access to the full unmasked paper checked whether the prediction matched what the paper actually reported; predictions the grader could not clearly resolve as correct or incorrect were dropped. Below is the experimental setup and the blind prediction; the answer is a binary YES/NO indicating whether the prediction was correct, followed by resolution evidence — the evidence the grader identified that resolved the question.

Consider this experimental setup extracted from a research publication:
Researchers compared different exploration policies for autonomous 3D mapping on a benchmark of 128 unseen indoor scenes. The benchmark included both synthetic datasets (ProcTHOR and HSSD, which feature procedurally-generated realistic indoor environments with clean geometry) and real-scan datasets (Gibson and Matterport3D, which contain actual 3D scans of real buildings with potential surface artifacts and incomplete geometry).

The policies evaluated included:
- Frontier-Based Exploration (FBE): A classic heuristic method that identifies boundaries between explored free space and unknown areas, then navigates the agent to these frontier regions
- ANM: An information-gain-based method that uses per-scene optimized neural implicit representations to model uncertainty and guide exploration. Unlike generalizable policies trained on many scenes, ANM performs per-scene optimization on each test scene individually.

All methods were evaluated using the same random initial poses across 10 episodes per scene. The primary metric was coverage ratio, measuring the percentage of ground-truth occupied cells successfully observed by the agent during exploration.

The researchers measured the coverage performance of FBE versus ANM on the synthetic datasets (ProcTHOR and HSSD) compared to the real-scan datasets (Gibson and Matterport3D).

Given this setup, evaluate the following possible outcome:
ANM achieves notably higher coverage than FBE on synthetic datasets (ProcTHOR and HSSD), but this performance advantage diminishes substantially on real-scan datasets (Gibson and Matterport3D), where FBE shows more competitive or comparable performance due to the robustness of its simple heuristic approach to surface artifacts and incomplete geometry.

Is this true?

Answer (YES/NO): YES